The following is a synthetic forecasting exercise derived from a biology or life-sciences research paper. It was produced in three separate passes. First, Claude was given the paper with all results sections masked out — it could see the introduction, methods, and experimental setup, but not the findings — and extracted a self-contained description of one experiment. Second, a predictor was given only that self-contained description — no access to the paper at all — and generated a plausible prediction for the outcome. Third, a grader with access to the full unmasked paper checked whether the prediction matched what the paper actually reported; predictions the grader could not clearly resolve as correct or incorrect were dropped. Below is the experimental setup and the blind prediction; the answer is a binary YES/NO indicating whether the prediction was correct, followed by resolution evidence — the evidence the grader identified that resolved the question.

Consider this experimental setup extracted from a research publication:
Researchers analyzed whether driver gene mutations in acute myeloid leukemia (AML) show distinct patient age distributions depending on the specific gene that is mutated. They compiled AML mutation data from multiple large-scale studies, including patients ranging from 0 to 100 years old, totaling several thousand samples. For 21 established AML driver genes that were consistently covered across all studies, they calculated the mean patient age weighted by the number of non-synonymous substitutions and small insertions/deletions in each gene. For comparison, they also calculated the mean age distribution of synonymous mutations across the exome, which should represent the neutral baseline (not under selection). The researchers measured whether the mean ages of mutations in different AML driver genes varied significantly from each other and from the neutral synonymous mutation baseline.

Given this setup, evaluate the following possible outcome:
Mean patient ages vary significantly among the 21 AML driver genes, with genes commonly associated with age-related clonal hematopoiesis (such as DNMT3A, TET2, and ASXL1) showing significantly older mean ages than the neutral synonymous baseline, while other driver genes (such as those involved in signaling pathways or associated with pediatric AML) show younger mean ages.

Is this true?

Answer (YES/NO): NO